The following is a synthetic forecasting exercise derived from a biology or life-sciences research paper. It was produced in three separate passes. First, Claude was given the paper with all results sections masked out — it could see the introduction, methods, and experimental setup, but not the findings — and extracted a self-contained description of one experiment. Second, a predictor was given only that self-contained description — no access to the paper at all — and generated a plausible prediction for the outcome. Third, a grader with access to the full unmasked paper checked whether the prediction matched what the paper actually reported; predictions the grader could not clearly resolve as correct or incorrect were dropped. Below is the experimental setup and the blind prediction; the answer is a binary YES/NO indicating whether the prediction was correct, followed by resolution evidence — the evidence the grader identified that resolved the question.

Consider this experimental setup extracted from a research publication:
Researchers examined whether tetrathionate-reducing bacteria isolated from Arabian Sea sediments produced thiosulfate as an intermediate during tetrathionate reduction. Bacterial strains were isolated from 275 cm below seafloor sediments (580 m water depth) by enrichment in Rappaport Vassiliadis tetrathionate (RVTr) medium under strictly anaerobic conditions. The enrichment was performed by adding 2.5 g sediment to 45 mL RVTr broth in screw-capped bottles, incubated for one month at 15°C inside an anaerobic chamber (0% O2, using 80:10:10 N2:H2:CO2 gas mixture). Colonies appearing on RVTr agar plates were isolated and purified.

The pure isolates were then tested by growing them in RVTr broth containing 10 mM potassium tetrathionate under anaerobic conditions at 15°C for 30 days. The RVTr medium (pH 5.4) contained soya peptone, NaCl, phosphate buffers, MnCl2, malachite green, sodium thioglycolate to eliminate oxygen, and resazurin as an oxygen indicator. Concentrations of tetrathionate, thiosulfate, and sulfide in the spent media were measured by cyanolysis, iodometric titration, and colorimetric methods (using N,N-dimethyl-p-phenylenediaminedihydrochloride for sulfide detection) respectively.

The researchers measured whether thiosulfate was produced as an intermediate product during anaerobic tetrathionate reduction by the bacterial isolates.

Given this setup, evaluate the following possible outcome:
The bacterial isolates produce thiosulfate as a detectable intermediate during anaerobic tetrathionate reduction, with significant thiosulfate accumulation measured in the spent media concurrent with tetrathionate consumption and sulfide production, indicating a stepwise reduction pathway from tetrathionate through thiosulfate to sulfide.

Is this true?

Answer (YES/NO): NO